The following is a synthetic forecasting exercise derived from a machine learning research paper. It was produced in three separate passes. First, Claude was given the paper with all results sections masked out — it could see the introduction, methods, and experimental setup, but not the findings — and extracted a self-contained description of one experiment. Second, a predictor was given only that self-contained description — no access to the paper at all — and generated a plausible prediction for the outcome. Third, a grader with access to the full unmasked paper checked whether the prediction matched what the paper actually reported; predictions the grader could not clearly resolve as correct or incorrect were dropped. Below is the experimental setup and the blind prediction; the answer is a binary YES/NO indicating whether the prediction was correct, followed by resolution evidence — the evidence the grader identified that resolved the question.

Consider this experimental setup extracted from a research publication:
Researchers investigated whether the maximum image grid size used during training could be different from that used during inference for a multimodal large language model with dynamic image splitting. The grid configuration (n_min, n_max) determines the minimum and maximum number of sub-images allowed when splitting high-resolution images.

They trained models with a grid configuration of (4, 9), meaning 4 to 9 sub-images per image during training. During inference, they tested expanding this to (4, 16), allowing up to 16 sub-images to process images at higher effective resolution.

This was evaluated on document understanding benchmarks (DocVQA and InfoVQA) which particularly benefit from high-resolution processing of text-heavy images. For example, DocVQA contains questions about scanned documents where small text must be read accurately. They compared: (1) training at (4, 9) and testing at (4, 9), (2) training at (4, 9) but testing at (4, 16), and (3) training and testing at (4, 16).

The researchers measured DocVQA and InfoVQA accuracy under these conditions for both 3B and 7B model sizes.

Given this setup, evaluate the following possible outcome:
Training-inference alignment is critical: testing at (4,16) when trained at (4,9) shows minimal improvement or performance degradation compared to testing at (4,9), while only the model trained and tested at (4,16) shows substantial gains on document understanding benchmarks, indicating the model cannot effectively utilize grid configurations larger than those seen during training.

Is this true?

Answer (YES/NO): NO